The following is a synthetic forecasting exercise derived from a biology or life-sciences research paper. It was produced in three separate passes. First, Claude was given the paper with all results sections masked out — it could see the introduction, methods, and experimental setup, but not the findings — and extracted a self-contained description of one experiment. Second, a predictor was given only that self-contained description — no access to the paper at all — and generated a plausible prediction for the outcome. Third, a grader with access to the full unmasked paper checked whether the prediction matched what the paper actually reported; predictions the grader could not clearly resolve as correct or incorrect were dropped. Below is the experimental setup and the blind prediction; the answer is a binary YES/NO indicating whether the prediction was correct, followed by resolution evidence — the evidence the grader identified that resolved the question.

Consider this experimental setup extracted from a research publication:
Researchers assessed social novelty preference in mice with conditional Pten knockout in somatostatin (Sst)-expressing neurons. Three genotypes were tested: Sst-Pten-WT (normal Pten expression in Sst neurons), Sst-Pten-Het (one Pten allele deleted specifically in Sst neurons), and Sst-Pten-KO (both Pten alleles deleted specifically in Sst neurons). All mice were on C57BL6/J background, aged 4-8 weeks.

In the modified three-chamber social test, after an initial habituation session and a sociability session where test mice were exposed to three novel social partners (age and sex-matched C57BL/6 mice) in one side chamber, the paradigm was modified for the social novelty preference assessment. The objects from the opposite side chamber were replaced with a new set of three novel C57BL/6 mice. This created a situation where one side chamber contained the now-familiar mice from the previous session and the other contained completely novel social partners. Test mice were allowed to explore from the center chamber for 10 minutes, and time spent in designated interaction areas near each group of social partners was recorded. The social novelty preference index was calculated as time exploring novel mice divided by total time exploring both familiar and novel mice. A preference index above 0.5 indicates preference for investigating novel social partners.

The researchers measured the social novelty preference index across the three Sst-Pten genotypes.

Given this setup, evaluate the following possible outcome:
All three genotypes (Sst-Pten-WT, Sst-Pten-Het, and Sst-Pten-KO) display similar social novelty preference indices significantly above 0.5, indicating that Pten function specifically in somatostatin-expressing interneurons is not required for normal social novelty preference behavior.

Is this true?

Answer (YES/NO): NO